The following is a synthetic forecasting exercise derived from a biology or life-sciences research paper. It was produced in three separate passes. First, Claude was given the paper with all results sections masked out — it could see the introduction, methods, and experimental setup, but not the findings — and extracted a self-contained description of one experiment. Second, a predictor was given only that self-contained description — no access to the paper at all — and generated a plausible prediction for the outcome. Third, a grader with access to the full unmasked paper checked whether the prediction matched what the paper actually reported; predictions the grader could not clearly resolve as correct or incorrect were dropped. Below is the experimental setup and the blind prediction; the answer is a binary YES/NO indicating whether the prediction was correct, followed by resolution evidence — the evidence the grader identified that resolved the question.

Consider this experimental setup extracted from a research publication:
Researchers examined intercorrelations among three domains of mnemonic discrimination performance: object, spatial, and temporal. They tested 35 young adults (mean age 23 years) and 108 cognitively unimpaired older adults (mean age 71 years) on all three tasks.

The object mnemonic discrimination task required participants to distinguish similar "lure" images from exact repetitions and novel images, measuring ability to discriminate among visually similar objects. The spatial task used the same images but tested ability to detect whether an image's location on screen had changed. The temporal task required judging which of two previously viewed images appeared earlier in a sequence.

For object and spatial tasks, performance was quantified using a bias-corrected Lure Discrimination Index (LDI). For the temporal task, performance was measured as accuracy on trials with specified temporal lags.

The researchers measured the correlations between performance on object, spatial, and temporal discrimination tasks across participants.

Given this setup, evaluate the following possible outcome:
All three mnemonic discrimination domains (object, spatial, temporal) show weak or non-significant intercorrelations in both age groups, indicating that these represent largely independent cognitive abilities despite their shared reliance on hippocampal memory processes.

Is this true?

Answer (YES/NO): NO